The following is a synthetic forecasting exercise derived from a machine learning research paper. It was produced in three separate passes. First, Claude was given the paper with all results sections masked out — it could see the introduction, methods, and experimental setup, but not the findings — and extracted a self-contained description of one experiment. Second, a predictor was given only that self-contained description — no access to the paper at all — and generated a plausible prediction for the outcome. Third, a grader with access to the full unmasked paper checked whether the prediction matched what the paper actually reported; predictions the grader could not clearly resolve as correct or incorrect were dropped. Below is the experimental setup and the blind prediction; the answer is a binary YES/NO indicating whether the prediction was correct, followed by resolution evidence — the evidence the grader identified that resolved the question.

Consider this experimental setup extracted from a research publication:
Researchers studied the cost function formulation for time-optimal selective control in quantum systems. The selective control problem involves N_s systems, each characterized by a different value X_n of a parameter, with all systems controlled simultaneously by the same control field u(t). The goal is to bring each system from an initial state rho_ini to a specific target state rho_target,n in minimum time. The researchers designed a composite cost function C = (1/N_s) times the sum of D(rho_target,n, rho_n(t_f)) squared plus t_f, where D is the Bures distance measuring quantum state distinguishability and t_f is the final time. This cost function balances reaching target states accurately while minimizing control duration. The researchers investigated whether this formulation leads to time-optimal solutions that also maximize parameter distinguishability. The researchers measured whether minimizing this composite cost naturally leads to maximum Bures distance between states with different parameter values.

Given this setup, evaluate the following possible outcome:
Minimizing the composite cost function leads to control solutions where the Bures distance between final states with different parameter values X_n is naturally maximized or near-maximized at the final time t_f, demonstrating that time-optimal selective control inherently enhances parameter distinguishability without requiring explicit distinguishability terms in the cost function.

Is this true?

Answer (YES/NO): YES